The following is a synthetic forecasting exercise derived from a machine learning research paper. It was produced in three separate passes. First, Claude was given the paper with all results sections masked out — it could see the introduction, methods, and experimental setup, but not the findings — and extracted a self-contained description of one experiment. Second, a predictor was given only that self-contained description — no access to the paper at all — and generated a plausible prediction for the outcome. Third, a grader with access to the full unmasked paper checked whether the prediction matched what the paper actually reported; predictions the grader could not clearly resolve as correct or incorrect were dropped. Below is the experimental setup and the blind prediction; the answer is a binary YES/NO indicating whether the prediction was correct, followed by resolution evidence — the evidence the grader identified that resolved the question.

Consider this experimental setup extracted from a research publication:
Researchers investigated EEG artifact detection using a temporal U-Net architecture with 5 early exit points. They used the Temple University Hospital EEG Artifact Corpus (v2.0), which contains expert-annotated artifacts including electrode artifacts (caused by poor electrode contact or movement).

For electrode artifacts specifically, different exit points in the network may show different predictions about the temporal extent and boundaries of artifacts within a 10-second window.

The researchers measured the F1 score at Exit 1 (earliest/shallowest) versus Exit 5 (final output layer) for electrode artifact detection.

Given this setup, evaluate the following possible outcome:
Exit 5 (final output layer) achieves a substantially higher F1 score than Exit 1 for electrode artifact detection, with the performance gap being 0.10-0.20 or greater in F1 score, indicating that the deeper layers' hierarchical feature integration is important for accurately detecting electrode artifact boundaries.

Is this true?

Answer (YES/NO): NO